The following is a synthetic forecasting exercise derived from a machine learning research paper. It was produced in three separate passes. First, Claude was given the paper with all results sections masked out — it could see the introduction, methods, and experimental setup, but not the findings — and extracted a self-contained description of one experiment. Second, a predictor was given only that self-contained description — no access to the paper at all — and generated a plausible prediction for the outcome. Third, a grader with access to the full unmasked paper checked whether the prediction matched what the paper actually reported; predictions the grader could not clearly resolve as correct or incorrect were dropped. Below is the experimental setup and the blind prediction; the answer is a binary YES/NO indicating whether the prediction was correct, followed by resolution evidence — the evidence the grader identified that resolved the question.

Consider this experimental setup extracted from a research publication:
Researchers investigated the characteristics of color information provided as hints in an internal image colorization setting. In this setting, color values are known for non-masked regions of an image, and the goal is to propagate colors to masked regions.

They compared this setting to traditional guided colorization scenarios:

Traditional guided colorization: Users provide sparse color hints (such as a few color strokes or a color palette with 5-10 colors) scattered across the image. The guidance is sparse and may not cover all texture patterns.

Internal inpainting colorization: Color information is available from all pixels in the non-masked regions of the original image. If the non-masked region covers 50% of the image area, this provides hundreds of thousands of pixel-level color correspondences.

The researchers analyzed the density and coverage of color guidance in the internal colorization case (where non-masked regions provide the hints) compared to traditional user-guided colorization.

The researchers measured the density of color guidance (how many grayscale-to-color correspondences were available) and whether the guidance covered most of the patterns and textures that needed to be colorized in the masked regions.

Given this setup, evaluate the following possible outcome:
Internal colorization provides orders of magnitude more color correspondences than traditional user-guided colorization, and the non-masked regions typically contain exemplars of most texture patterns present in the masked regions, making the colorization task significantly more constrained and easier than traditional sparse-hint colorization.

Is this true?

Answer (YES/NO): YES